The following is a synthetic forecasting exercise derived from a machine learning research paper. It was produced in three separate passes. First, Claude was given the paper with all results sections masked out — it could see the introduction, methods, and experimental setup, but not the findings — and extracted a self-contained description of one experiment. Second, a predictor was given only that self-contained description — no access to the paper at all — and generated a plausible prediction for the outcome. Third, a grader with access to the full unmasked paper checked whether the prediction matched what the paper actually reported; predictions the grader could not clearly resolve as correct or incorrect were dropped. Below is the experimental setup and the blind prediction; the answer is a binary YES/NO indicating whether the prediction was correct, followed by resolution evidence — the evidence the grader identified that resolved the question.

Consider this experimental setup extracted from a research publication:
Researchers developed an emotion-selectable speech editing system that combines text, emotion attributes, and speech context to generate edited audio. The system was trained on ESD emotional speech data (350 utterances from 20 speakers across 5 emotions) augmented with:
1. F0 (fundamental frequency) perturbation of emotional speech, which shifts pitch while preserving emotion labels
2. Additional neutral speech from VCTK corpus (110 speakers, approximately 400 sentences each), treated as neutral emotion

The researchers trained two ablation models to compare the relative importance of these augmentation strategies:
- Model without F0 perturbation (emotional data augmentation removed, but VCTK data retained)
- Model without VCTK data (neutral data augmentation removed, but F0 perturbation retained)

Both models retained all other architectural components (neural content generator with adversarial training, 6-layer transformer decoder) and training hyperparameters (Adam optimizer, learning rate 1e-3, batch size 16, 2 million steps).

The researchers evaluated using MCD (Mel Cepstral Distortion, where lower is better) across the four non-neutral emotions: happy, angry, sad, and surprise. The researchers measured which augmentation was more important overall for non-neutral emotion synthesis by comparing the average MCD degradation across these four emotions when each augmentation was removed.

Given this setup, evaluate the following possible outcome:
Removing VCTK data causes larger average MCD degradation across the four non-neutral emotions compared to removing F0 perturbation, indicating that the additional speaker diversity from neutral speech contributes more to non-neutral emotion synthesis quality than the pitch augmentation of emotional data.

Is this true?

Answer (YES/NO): YES